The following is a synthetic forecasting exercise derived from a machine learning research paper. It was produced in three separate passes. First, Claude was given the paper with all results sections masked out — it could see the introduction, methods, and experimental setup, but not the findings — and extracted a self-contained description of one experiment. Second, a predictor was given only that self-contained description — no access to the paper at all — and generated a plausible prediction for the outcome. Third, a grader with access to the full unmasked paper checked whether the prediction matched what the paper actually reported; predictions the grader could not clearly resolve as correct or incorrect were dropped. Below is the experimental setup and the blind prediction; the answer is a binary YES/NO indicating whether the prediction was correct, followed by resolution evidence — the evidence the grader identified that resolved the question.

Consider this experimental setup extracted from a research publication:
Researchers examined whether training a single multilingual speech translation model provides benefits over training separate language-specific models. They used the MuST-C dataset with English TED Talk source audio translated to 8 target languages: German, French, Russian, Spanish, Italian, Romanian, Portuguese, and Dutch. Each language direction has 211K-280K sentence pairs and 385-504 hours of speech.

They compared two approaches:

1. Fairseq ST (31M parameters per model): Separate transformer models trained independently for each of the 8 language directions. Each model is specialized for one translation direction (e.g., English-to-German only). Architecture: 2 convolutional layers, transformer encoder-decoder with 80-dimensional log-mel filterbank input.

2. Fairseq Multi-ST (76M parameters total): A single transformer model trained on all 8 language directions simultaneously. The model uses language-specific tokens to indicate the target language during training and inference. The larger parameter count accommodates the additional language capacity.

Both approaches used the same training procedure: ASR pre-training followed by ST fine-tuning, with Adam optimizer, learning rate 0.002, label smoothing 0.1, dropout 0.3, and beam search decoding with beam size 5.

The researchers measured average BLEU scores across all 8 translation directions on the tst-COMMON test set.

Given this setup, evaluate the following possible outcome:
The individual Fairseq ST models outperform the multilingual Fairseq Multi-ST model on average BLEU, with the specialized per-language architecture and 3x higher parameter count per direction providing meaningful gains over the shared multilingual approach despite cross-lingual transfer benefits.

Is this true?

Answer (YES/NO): NO